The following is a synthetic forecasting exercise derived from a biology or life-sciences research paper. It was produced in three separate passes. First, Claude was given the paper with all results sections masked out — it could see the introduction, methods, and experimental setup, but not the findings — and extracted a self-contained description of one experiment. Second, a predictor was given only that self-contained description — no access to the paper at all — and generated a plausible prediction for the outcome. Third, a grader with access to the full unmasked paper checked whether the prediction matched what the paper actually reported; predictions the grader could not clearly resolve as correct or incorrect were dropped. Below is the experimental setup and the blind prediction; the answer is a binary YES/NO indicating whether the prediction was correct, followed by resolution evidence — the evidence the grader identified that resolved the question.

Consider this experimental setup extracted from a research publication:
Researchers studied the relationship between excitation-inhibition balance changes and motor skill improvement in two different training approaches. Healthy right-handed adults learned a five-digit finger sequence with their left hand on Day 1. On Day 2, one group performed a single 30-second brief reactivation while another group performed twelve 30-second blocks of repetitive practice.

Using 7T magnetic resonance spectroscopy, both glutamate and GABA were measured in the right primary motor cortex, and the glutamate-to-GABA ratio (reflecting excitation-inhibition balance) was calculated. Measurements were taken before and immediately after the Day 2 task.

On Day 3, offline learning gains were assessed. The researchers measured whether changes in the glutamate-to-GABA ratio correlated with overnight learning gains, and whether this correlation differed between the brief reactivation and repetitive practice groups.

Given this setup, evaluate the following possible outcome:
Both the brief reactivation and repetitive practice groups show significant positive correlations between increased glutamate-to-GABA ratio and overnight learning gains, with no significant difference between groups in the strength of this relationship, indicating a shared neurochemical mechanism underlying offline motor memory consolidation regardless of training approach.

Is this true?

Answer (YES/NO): NO